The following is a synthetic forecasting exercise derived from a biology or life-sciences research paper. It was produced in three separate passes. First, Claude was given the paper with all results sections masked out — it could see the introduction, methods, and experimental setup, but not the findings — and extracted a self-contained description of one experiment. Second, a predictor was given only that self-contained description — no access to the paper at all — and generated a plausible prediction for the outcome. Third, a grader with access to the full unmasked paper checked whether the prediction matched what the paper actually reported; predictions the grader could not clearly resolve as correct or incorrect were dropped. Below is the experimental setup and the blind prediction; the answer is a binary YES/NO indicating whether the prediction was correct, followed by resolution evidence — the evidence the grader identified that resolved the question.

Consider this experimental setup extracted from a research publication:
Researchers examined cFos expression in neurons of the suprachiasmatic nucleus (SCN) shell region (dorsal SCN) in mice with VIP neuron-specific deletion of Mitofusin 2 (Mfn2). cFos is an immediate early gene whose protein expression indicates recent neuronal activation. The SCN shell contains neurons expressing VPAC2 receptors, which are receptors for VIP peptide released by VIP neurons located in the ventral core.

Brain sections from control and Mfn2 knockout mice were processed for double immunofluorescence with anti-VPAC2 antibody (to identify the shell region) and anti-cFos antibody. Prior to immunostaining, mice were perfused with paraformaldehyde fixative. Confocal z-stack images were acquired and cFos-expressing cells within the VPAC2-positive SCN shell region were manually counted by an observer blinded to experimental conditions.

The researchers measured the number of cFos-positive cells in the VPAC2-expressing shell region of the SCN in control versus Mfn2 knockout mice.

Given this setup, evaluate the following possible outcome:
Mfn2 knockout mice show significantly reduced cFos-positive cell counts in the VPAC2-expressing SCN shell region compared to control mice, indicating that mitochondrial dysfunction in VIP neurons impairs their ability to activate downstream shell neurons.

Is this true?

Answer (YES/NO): NO